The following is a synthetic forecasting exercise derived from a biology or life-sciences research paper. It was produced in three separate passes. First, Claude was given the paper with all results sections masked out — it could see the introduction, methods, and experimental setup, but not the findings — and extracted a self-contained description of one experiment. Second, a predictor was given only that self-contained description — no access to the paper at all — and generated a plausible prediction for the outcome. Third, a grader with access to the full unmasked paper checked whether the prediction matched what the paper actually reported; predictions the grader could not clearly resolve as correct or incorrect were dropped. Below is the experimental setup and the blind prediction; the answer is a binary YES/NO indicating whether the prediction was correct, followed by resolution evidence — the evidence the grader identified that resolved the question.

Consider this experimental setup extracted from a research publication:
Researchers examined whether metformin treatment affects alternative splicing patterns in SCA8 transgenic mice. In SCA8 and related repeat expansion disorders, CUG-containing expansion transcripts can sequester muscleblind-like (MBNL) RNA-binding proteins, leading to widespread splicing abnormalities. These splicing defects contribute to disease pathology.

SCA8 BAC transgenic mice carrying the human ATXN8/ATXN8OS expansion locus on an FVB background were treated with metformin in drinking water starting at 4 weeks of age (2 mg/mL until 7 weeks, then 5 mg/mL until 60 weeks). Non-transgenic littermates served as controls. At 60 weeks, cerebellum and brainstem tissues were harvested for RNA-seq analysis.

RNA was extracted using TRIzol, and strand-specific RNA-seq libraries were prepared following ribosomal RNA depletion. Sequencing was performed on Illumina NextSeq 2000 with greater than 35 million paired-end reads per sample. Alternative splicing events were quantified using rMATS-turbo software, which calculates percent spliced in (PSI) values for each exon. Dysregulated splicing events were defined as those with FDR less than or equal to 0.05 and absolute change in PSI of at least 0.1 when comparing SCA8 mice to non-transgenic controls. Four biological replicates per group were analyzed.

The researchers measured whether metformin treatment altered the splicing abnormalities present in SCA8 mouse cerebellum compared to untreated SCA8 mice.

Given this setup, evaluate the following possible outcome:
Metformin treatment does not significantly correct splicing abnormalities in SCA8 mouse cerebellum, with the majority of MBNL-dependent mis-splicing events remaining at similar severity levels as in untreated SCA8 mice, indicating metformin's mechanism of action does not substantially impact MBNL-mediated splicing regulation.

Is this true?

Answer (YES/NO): NO